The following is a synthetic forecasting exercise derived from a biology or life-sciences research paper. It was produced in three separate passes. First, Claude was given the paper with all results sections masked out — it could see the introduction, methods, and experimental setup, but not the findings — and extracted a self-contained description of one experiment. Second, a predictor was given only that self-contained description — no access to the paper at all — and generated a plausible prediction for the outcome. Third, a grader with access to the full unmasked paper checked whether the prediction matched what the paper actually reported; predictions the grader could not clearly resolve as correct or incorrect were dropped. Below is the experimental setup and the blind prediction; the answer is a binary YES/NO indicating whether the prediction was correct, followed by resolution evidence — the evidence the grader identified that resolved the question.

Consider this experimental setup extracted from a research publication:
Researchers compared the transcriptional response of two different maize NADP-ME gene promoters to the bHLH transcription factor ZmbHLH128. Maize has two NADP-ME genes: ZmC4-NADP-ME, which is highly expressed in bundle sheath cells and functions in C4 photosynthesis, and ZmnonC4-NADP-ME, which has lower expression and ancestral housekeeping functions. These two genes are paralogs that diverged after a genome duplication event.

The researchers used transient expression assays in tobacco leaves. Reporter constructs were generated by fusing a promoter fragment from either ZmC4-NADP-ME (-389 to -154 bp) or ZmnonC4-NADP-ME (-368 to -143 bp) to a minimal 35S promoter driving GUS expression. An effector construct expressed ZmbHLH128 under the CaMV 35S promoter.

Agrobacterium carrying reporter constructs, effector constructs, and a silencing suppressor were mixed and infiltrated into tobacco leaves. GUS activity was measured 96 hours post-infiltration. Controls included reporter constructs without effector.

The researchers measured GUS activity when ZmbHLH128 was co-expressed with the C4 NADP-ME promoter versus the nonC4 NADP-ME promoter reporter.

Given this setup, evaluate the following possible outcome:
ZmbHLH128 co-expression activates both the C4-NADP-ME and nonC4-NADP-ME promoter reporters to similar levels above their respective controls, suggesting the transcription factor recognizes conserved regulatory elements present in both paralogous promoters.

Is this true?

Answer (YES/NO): NO